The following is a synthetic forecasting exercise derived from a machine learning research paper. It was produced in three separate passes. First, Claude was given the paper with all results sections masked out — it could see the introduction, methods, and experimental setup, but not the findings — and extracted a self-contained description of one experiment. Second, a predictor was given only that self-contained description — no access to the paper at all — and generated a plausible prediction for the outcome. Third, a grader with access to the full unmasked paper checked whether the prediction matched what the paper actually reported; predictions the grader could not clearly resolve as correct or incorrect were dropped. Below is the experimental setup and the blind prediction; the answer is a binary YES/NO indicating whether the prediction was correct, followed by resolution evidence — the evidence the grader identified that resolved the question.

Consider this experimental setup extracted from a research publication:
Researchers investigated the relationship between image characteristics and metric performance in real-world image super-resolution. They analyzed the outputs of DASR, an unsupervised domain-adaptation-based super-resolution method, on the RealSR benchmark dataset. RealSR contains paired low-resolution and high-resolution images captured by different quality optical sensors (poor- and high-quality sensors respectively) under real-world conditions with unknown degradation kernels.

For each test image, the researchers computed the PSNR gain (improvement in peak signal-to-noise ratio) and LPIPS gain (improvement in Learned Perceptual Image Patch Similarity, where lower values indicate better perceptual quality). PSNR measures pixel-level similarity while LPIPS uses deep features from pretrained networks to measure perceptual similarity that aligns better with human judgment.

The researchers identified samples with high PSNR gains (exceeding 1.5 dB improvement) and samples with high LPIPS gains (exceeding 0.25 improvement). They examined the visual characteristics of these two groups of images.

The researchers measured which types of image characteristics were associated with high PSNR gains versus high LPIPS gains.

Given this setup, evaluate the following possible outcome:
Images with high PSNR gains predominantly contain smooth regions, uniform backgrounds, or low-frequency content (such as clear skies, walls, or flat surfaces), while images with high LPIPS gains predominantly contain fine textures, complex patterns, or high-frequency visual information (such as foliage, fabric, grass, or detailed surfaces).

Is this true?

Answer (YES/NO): YES